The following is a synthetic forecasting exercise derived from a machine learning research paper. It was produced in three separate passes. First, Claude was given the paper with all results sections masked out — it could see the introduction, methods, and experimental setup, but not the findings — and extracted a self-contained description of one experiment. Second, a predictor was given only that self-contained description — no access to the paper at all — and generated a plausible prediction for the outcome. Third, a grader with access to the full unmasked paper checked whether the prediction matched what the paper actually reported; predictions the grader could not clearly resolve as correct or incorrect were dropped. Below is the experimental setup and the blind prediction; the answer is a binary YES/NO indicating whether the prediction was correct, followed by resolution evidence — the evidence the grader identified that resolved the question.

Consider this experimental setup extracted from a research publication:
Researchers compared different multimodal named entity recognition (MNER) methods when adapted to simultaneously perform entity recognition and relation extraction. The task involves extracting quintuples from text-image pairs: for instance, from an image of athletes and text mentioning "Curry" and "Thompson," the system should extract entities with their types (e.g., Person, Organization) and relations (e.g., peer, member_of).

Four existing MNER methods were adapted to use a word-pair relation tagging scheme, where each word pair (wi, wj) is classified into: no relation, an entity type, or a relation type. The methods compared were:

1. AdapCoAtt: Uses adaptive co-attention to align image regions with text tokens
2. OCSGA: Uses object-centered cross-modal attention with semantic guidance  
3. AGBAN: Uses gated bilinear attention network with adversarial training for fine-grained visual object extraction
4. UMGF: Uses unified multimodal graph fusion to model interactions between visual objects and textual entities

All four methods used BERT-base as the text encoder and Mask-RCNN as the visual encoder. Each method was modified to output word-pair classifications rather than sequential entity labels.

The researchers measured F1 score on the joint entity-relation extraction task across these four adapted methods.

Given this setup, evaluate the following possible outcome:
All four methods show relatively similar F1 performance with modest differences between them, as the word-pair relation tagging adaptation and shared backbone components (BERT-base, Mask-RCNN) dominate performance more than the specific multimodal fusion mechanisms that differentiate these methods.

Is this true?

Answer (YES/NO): NO